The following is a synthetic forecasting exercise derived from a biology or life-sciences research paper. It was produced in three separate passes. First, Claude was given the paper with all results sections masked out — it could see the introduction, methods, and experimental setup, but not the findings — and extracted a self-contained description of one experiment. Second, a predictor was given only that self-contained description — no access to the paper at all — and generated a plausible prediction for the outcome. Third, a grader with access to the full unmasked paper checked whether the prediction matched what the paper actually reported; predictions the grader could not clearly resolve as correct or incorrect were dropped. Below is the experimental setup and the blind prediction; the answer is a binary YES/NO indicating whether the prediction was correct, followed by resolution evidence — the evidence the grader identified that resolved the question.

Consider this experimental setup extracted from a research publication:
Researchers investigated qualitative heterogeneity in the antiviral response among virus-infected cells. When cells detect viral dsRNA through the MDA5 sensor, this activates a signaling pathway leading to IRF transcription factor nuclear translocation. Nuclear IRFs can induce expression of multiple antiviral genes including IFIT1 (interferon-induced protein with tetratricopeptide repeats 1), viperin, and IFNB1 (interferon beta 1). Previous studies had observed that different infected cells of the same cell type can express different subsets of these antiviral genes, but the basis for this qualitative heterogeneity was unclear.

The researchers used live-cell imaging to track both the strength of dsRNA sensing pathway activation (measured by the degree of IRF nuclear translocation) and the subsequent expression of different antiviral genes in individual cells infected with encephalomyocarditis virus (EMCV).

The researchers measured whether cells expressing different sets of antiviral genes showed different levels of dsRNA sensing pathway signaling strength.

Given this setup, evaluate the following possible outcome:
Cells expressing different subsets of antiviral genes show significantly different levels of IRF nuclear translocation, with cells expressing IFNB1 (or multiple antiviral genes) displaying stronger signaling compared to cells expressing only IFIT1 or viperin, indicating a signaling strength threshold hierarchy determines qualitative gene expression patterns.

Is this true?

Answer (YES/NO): YES